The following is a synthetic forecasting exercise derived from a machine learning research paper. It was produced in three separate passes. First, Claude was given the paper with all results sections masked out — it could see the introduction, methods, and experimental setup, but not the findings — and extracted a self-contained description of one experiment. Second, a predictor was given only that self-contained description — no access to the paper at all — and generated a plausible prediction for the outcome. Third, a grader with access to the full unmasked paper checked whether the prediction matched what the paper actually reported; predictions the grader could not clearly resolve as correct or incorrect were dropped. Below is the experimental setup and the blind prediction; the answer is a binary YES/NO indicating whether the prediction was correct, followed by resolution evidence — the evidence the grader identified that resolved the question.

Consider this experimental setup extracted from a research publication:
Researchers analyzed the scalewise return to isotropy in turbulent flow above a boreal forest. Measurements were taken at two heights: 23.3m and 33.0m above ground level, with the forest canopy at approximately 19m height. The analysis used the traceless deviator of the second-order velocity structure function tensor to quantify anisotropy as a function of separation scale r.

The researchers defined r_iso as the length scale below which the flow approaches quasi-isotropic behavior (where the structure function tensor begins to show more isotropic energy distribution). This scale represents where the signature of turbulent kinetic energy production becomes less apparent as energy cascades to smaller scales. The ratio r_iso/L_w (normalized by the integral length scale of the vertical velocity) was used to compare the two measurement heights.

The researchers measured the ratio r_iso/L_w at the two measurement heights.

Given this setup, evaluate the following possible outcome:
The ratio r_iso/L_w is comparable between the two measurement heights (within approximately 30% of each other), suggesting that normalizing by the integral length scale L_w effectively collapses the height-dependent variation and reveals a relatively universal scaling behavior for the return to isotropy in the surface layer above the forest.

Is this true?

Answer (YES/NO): NO